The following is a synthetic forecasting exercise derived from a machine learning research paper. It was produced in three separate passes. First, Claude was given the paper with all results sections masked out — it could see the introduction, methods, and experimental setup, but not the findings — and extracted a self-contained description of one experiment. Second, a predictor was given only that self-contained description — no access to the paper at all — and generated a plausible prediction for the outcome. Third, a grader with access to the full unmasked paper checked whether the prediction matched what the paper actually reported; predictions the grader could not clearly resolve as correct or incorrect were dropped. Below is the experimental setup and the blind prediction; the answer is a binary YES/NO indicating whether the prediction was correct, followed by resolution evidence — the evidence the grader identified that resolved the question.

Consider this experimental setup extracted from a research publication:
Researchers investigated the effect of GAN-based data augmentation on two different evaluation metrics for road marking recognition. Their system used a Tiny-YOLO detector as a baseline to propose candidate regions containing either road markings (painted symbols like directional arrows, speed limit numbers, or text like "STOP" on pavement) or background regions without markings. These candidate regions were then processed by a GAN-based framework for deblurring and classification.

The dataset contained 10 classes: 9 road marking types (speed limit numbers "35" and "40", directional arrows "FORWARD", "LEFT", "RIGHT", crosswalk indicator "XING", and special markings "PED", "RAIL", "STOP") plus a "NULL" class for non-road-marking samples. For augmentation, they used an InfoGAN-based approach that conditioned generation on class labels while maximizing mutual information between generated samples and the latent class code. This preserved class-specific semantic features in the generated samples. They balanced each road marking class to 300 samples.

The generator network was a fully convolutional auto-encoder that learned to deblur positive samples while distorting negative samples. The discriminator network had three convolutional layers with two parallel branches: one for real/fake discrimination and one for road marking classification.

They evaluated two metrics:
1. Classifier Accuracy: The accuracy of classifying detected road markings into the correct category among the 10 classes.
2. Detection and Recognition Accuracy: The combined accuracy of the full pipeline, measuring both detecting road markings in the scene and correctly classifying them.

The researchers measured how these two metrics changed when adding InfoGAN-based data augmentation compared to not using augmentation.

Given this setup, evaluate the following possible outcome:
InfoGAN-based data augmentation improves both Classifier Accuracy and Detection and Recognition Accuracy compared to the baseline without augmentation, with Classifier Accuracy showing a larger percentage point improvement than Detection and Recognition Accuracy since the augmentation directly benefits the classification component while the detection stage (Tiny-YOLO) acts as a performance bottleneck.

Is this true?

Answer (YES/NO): NO